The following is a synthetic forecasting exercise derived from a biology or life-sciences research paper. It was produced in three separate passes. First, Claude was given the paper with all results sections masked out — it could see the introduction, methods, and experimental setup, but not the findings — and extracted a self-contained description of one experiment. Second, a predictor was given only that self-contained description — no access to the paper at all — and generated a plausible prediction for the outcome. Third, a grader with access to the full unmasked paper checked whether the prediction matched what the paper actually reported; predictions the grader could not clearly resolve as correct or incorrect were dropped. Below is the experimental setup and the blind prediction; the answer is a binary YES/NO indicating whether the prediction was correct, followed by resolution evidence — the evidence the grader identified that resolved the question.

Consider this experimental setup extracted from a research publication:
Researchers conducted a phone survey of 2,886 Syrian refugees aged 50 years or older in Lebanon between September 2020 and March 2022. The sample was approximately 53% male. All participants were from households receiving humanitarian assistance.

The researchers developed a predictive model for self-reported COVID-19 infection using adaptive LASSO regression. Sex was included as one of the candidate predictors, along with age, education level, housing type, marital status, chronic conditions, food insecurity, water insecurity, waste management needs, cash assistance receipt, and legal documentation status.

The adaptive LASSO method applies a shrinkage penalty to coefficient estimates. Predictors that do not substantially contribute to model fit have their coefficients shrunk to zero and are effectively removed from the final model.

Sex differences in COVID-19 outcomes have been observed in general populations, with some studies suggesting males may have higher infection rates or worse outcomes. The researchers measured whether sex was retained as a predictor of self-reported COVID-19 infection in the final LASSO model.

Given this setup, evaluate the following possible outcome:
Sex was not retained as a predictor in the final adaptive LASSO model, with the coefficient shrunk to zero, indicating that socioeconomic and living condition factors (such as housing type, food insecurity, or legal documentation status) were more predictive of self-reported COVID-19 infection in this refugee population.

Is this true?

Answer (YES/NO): NO